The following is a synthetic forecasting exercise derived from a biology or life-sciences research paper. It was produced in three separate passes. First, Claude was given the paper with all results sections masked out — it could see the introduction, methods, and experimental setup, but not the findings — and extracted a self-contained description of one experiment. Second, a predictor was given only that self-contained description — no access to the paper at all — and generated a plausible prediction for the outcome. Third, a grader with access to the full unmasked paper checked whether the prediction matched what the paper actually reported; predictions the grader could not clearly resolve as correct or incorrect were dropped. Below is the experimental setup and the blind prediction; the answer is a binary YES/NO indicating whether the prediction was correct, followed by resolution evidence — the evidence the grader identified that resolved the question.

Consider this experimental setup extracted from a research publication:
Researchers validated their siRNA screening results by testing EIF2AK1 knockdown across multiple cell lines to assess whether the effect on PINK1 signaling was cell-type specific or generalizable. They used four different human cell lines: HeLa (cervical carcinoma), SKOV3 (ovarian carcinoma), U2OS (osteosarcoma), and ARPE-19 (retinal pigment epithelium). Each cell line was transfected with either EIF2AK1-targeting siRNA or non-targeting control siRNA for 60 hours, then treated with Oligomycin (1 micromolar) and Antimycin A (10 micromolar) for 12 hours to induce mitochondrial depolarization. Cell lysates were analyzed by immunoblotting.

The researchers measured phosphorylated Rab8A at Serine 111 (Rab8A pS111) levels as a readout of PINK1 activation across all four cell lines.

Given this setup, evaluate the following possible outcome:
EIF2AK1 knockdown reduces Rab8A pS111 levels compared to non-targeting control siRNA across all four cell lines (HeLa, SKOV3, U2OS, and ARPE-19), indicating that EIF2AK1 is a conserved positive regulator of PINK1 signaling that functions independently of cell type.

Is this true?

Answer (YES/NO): NO